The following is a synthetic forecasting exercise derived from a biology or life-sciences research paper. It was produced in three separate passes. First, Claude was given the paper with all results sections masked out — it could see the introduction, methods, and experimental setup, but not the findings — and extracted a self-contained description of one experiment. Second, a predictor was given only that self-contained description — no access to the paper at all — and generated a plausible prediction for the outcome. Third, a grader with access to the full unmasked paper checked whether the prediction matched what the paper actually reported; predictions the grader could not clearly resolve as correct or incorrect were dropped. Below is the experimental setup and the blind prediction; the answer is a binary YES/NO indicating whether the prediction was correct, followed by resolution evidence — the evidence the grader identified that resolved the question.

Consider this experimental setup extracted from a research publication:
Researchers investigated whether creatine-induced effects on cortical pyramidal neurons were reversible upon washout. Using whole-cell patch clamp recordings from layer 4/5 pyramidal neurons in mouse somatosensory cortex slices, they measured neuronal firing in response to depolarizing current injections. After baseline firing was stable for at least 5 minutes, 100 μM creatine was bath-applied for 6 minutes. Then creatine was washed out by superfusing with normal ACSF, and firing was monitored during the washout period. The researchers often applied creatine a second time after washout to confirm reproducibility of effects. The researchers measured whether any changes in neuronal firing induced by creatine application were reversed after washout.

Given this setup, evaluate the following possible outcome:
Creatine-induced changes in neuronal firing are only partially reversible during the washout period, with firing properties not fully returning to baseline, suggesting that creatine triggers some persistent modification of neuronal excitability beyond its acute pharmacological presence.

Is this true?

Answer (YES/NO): NO